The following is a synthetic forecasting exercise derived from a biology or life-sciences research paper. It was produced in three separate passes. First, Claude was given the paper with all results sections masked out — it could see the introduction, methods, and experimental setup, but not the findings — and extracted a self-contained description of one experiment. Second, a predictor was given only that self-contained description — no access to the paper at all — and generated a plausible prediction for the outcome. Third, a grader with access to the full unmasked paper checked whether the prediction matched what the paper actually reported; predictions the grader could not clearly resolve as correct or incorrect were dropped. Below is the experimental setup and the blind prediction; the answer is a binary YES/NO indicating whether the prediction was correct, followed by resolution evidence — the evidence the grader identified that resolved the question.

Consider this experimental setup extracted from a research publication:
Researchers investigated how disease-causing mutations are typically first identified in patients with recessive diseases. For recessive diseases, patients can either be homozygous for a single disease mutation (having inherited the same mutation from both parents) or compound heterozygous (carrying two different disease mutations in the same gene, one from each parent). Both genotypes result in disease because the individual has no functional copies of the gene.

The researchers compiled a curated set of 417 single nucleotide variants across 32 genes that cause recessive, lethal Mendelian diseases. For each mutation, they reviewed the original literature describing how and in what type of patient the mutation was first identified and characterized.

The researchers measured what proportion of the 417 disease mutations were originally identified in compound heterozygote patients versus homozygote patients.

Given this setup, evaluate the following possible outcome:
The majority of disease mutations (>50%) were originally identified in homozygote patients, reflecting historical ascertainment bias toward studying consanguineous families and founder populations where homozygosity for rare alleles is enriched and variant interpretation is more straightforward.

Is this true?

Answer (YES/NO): NO